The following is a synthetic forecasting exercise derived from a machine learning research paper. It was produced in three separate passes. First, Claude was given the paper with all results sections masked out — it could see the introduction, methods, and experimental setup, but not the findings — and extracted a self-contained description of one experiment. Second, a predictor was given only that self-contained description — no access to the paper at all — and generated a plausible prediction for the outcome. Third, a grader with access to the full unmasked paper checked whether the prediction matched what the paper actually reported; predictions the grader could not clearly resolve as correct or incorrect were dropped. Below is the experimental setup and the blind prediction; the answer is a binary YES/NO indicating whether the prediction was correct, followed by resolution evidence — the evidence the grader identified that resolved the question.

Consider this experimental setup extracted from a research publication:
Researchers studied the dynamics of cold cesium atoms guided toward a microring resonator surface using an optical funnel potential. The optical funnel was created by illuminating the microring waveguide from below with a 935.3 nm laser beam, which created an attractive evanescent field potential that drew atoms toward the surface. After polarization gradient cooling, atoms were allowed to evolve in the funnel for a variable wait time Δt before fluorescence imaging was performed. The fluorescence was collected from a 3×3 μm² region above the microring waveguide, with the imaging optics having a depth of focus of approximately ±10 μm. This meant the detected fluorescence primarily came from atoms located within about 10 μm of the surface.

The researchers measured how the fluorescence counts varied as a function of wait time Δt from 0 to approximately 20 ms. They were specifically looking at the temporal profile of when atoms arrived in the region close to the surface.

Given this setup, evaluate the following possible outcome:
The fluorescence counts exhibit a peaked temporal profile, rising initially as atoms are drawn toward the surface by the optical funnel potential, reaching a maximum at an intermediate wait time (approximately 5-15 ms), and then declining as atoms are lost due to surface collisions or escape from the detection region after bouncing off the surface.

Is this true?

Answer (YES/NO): NO